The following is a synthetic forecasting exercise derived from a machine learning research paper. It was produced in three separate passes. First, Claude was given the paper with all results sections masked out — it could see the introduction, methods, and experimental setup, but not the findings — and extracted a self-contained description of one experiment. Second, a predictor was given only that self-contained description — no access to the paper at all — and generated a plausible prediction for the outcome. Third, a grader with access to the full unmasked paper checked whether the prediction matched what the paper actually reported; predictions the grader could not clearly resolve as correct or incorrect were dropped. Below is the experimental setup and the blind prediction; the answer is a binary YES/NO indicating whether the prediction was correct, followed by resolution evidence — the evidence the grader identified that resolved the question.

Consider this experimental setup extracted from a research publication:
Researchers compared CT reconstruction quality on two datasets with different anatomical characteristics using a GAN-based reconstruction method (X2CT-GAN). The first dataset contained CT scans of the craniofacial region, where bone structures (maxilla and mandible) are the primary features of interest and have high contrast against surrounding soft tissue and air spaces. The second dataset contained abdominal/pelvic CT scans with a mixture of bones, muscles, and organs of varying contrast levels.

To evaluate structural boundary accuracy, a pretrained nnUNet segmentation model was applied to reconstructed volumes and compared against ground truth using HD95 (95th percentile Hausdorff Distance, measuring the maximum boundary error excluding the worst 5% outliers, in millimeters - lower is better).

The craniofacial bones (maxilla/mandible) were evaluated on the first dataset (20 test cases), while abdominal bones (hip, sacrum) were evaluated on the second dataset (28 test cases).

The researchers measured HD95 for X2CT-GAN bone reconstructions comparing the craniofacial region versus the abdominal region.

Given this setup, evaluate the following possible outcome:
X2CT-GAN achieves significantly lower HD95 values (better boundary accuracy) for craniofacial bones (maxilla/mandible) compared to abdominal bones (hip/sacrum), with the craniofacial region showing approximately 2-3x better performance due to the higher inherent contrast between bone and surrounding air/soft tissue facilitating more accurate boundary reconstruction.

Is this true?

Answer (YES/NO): YES